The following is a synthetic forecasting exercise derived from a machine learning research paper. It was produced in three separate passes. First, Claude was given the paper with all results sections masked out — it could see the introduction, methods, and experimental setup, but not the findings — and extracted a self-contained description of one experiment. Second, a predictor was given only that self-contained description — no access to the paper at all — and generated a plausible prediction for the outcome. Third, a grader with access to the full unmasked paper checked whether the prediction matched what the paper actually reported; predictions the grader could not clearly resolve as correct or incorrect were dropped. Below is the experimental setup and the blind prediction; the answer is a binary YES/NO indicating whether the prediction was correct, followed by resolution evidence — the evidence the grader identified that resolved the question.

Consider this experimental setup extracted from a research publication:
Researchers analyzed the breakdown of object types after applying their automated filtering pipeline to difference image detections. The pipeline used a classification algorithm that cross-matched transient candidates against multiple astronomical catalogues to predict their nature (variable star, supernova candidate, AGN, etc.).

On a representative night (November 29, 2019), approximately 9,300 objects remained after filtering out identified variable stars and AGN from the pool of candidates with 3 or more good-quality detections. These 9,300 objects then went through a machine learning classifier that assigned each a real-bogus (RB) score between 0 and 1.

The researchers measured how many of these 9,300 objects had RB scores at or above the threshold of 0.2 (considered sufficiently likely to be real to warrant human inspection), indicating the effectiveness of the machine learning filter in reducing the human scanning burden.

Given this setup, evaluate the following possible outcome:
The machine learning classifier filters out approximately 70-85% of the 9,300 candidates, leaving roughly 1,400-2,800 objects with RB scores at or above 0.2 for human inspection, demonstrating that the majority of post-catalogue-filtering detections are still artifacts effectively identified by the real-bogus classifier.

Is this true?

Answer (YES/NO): NO